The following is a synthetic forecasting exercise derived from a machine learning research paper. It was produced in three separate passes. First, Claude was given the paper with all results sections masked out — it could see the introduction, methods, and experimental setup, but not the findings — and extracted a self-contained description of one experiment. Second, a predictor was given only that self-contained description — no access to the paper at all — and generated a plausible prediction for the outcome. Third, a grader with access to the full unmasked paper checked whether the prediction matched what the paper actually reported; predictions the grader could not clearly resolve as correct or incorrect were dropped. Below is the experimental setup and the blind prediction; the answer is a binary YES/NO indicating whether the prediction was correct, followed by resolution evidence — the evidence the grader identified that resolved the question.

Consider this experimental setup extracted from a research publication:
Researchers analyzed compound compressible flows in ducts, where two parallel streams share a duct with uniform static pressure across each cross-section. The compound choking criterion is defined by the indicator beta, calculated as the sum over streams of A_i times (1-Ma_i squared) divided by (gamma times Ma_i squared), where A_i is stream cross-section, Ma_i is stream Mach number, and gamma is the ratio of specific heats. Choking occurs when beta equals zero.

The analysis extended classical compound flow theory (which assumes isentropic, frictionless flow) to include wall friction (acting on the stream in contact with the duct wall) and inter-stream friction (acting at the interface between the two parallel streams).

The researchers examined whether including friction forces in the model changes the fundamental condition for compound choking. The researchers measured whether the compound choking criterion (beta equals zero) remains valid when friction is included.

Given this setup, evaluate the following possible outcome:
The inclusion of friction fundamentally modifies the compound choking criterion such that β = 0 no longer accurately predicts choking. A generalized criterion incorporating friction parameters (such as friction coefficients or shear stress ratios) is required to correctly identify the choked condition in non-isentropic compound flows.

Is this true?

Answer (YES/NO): NO